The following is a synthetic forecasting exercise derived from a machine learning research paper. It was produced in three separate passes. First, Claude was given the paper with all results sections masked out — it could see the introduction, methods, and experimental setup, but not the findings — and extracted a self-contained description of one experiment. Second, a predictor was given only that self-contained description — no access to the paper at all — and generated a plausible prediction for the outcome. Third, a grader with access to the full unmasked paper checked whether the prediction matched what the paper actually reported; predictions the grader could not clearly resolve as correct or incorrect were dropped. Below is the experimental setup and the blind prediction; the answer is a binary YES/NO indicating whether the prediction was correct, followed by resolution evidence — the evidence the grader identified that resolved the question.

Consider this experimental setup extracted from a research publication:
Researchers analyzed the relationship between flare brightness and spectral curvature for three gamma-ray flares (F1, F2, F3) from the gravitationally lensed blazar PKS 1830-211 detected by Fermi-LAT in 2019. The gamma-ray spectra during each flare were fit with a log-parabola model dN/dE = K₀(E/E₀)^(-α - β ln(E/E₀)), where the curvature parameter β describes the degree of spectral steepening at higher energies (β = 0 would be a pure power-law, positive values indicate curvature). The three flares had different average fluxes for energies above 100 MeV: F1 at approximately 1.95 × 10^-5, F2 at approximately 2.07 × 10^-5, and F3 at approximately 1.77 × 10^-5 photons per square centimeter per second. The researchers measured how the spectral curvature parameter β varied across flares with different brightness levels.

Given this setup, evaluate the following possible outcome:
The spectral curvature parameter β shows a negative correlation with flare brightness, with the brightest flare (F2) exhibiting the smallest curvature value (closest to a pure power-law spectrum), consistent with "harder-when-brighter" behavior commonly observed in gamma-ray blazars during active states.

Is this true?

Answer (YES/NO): NO